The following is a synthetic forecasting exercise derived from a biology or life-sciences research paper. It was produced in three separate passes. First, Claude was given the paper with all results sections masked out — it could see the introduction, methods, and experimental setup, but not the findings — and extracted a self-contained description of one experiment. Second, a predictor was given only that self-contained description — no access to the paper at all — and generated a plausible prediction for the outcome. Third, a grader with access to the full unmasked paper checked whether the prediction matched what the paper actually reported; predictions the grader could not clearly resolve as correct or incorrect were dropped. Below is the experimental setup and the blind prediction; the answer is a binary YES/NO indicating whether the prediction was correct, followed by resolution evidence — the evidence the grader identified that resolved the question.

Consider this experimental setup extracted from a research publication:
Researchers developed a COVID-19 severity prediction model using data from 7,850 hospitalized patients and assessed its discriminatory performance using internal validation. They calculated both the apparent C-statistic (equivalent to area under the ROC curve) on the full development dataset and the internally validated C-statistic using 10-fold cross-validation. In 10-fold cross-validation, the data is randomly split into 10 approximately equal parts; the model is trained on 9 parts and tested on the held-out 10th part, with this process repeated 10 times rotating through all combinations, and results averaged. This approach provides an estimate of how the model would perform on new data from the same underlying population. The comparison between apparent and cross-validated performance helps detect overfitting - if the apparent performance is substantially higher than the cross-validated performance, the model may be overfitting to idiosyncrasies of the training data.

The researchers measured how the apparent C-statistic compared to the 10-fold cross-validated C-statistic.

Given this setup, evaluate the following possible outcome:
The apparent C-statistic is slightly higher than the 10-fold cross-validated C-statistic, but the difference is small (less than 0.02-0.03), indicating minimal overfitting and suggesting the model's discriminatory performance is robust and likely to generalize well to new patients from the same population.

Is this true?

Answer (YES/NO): YES